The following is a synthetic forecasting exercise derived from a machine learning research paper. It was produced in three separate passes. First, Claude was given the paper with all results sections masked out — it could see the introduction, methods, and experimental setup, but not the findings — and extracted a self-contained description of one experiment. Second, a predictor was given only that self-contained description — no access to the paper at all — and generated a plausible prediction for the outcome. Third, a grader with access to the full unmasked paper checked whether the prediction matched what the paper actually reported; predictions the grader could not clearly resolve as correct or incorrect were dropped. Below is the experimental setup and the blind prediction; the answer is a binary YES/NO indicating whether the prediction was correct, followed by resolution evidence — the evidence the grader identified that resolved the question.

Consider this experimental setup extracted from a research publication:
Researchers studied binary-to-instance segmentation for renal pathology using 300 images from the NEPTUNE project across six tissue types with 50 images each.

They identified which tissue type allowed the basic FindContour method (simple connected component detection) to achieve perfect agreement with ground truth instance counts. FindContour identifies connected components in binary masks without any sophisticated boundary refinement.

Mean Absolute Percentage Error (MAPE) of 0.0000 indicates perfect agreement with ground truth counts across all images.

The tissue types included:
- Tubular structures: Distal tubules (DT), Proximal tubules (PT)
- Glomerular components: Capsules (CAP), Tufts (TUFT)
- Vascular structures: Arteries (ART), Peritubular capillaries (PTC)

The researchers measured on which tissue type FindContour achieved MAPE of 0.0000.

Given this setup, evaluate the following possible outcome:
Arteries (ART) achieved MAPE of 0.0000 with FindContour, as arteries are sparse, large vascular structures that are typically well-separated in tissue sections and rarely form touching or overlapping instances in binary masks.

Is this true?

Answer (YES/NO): NO